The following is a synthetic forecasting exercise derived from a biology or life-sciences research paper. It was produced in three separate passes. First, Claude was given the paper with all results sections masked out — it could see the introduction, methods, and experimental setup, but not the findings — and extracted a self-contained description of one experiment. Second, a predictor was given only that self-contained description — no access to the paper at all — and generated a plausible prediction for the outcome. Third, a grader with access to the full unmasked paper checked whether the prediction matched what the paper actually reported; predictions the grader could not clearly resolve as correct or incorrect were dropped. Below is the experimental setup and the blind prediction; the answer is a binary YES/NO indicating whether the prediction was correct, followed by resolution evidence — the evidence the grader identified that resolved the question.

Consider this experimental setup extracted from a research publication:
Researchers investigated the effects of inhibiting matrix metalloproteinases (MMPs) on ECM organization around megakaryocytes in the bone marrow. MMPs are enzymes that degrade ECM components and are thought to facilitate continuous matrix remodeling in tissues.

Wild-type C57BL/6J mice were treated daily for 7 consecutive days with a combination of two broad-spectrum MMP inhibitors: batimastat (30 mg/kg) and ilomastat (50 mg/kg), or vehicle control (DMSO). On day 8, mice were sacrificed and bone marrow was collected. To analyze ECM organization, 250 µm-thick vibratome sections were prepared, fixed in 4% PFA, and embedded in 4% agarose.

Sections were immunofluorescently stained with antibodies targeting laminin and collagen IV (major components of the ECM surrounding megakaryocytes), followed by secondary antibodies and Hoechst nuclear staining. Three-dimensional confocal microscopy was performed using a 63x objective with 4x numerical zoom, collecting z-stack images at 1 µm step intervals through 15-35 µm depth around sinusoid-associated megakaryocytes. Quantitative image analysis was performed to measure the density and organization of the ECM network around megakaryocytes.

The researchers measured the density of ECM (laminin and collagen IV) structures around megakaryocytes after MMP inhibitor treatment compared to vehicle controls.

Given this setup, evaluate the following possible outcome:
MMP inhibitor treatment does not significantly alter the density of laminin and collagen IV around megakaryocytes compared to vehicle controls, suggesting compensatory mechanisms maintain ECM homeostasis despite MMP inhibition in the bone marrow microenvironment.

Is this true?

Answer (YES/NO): NO